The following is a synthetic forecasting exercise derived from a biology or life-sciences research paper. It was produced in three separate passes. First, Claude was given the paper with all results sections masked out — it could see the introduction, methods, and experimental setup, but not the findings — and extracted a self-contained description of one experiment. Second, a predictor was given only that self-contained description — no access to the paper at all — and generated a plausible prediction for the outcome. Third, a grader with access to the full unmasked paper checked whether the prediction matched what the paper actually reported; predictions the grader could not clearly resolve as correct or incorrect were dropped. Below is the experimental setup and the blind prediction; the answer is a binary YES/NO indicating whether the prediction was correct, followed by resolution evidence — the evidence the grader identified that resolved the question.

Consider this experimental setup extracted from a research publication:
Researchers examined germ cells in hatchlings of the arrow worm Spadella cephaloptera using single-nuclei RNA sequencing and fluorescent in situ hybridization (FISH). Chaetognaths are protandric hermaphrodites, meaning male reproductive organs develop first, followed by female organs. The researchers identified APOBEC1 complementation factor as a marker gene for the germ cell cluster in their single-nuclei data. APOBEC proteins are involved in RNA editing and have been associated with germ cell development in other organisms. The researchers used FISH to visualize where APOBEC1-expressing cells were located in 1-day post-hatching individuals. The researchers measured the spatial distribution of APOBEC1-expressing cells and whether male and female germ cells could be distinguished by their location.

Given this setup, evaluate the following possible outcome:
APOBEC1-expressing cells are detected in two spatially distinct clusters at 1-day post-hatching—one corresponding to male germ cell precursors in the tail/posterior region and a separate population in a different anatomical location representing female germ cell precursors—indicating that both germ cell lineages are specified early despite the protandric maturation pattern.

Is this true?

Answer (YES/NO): YES